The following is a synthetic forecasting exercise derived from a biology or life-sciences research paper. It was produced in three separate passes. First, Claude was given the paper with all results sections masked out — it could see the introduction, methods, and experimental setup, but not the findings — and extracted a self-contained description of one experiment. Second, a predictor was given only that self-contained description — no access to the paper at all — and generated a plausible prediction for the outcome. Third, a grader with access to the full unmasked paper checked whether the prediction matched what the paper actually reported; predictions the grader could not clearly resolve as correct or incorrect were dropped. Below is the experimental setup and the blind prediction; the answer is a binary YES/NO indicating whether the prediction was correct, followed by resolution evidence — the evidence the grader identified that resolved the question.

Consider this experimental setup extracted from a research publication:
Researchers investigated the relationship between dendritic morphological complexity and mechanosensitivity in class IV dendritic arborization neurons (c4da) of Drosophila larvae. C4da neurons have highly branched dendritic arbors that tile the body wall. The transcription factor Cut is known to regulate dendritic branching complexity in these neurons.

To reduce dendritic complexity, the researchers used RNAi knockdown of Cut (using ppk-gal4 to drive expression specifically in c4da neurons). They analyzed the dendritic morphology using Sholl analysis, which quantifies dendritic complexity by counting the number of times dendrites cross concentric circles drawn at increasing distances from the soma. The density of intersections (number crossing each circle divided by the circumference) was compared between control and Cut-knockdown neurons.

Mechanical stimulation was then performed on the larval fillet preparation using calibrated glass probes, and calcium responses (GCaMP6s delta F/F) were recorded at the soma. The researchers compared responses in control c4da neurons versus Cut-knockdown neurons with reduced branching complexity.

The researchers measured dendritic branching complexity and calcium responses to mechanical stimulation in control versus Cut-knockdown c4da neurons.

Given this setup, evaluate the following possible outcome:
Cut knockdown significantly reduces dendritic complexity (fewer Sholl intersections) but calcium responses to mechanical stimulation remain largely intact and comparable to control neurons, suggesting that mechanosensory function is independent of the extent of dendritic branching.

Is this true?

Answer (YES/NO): NO